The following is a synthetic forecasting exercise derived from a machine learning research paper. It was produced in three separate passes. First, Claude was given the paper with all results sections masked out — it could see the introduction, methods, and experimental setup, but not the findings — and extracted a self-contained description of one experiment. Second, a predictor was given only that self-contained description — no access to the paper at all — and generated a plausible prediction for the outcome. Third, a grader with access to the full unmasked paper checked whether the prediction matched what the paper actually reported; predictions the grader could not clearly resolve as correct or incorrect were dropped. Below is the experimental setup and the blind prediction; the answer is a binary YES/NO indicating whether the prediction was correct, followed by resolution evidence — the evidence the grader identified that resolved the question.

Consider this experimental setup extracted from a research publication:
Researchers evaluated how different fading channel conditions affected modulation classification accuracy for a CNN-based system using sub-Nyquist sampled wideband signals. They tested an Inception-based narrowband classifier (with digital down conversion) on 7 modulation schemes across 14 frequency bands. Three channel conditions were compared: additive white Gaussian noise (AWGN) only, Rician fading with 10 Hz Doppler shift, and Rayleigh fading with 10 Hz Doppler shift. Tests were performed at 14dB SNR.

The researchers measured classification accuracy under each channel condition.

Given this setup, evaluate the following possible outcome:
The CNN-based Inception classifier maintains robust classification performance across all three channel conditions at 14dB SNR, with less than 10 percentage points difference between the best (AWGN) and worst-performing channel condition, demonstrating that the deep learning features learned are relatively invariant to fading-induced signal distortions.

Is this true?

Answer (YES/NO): NO